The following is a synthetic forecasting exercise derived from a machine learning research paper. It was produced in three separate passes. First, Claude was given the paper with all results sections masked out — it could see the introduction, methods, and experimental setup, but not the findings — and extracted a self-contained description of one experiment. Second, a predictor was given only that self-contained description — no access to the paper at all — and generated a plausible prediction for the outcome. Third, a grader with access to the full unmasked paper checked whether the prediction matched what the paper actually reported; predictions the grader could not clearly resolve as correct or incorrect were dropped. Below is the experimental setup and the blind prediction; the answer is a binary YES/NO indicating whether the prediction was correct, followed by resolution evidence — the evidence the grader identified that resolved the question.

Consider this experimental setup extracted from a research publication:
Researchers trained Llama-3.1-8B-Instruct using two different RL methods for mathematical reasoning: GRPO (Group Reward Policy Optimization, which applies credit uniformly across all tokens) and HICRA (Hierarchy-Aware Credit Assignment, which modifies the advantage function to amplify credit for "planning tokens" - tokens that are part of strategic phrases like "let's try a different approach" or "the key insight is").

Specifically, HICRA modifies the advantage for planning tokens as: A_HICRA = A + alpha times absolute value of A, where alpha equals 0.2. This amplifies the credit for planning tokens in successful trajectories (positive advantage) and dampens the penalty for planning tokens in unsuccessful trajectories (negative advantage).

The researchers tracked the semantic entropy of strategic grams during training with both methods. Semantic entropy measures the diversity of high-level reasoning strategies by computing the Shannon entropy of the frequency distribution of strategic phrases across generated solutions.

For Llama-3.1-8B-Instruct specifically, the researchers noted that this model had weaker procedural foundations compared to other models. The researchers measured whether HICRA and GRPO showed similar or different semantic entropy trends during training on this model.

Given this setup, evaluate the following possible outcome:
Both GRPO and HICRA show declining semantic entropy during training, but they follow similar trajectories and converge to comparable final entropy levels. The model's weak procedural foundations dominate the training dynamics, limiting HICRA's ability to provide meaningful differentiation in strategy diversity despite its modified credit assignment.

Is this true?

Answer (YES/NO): NO